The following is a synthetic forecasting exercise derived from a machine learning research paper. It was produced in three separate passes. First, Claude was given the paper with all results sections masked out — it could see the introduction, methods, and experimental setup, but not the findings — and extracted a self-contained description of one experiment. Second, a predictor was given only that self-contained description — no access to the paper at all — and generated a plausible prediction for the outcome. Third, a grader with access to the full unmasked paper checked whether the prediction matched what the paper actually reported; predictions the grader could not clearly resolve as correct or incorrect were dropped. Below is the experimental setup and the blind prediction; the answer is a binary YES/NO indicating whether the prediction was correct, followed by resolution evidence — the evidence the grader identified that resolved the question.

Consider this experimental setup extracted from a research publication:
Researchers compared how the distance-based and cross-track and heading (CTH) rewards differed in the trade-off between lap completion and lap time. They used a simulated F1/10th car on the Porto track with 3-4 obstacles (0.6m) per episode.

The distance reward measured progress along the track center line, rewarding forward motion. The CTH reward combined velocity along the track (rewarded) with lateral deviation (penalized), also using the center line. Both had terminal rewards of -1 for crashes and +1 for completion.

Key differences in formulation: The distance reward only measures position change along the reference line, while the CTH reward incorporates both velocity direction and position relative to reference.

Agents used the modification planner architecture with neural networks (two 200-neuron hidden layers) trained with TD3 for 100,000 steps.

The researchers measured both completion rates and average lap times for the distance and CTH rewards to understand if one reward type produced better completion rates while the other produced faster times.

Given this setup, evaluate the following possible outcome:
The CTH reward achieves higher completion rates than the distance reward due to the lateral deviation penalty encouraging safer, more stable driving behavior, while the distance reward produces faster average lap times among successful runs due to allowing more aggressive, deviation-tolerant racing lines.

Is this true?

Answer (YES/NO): NO